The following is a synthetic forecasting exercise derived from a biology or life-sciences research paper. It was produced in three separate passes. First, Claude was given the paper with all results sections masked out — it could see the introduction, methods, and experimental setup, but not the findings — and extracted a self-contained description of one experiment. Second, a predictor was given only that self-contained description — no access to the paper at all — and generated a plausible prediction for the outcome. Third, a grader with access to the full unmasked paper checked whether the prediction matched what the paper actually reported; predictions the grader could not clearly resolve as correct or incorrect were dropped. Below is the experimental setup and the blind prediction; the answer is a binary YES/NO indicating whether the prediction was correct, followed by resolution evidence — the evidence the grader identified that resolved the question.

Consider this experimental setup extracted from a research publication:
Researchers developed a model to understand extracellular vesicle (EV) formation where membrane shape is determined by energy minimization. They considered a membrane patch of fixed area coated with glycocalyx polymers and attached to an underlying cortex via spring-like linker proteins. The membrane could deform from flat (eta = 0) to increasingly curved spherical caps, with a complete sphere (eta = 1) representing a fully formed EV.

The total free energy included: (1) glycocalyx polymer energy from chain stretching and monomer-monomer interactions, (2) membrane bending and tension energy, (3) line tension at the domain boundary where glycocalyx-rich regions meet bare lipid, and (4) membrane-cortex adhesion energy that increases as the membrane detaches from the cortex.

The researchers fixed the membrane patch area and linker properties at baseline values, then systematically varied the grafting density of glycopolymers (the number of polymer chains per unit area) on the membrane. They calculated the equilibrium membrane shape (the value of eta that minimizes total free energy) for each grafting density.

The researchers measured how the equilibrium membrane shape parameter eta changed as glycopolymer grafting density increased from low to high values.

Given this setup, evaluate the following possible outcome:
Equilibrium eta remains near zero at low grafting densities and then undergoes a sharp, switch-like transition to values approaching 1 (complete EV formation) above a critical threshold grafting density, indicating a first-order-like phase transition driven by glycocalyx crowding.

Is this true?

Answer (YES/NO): NO